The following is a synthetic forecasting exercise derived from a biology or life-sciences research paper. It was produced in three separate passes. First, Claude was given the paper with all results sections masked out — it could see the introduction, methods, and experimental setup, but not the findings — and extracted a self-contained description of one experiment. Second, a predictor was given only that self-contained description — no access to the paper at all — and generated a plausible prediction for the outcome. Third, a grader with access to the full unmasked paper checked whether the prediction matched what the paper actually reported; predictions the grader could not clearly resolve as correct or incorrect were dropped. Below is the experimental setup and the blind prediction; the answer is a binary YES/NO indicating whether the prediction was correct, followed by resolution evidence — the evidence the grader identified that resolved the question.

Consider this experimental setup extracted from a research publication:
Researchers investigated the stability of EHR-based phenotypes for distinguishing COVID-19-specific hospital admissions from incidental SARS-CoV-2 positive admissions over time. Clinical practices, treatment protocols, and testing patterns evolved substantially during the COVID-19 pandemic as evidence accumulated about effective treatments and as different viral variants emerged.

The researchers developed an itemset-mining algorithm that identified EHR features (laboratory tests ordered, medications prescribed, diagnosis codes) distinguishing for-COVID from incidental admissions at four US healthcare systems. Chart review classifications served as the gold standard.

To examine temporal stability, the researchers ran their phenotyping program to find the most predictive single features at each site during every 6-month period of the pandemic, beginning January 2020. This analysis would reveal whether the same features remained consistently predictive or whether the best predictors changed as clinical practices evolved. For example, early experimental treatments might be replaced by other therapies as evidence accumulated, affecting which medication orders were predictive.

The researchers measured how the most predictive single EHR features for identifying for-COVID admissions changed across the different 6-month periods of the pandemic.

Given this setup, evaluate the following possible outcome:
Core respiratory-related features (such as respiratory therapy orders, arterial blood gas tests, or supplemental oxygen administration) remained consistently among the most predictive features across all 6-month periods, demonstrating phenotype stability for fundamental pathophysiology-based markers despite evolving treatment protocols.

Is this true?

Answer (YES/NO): NO